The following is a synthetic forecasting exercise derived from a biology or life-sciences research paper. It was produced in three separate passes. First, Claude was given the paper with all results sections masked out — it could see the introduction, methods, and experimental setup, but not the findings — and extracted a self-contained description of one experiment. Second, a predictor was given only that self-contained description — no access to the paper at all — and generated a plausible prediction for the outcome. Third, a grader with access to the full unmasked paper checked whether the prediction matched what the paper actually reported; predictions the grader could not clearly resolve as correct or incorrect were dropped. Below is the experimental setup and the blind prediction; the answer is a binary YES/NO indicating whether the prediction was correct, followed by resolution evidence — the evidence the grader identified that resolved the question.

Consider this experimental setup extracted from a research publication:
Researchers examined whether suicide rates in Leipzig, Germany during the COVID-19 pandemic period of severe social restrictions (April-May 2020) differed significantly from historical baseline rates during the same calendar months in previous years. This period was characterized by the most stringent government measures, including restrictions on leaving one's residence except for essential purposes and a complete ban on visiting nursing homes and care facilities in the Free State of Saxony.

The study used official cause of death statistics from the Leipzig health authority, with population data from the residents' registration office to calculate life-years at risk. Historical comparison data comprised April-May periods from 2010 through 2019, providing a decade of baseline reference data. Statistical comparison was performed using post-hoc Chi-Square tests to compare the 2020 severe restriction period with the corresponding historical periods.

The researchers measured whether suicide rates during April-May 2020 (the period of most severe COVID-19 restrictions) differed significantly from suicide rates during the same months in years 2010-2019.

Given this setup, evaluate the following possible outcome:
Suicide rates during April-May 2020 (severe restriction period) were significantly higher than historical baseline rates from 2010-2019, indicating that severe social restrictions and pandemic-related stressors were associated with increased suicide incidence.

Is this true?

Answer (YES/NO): NO